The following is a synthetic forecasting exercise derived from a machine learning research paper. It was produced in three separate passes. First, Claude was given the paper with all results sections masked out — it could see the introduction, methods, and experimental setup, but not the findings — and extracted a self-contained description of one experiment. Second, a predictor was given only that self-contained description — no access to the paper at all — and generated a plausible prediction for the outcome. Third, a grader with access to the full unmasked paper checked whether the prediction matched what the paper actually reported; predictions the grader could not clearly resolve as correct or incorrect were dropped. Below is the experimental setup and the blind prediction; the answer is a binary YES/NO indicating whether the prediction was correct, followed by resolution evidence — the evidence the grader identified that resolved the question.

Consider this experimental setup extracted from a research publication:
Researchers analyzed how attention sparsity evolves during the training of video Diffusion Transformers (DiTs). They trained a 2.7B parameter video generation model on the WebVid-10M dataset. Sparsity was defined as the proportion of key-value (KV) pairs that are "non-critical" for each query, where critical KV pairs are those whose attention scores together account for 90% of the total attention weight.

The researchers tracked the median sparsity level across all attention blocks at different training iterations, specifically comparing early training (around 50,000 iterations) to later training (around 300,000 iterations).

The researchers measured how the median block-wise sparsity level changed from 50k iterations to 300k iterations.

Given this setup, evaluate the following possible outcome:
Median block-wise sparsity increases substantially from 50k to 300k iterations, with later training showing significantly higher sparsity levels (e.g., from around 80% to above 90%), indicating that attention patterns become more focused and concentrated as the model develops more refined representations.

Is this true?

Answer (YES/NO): YES